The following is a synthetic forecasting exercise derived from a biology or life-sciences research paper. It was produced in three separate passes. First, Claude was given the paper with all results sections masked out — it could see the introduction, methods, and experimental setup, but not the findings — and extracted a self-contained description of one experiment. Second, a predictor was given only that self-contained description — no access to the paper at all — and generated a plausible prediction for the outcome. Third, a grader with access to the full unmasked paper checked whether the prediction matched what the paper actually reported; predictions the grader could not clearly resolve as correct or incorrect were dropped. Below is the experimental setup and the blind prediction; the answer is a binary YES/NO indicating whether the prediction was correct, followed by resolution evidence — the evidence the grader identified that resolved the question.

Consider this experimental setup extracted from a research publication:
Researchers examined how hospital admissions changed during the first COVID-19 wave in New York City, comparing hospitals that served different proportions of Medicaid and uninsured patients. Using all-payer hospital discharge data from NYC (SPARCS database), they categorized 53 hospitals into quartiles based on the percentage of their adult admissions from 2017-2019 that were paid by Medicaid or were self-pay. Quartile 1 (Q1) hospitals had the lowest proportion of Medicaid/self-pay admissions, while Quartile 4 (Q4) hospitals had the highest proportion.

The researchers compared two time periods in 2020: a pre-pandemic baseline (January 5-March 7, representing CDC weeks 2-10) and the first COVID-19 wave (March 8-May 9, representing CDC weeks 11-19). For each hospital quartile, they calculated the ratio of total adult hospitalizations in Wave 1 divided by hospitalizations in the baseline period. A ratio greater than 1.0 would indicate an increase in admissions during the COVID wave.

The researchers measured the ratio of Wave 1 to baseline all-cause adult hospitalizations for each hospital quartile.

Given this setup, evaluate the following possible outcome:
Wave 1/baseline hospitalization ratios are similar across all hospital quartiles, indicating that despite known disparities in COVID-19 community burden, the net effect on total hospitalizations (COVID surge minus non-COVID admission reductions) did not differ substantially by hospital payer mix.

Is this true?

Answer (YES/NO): NO